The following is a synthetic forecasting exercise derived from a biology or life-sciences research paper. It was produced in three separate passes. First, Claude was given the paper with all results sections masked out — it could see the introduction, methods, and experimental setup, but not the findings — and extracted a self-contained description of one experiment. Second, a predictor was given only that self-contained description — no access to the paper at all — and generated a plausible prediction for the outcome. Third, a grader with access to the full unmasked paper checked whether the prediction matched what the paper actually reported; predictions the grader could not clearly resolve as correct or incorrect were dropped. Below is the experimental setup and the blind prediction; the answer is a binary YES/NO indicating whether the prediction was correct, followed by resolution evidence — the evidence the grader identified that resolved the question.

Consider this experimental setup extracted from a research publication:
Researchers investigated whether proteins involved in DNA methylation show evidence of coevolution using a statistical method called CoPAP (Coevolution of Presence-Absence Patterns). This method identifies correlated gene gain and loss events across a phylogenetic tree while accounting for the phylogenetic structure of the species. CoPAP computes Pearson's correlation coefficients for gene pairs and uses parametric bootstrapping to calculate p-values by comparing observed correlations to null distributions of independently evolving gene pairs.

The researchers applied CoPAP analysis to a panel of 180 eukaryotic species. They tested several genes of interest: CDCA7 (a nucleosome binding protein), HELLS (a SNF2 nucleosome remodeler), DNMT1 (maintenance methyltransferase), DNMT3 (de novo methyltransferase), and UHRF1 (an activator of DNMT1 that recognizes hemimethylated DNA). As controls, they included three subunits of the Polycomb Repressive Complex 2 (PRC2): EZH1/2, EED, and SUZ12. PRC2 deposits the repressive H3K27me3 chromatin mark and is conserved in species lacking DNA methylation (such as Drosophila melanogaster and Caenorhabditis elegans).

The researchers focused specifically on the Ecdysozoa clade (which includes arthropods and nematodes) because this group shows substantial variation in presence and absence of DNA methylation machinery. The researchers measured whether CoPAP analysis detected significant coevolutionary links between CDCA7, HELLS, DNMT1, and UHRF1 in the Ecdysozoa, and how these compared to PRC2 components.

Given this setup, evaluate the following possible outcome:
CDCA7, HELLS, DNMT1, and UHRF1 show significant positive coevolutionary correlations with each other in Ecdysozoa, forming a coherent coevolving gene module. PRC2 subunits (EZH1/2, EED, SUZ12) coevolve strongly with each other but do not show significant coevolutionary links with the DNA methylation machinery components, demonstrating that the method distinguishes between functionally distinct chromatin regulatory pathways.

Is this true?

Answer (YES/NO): NO